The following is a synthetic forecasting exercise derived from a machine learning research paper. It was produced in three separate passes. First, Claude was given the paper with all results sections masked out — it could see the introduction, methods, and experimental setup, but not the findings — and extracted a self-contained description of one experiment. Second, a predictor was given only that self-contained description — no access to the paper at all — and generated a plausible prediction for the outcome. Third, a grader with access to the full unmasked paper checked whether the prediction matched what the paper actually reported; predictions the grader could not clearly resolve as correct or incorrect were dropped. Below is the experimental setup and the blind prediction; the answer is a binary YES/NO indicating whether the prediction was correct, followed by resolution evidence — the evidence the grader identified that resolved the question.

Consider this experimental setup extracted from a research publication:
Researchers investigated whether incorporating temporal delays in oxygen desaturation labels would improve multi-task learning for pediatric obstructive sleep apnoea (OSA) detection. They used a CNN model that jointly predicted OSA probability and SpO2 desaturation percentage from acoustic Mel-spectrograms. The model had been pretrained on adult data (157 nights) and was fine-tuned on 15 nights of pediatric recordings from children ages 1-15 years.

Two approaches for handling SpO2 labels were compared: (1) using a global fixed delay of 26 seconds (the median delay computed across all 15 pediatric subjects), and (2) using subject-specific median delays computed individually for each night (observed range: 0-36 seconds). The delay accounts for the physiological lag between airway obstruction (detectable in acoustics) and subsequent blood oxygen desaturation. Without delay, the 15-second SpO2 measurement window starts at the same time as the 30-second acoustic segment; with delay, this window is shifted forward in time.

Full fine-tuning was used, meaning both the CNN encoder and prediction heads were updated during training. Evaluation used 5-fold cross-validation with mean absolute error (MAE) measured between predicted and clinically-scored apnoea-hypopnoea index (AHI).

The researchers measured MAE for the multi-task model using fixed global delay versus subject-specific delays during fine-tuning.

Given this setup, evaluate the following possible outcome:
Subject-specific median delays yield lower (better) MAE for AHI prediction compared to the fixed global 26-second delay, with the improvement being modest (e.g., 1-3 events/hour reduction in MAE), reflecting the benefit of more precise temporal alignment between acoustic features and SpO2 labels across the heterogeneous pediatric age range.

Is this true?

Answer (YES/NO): NO